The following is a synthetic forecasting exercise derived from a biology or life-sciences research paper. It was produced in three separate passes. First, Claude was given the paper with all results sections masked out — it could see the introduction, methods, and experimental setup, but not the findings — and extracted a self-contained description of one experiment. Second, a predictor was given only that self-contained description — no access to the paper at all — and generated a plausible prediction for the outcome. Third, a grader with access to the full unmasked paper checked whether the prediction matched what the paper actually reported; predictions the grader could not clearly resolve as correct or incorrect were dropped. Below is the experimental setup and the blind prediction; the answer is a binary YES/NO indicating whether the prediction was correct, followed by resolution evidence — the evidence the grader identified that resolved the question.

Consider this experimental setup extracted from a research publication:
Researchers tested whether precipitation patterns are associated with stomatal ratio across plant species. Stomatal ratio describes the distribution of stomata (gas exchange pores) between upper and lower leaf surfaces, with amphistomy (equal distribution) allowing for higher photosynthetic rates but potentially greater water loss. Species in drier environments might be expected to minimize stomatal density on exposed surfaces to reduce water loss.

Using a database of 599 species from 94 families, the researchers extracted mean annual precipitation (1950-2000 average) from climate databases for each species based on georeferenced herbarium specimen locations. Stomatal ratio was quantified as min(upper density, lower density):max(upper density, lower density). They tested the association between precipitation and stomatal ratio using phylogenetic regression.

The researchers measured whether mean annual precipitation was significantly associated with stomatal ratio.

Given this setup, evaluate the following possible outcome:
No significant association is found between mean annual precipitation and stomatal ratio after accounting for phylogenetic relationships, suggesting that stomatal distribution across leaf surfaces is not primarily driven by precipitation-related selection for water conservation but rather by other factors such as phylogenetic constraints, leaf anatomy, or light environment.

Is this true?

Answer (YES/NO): NO